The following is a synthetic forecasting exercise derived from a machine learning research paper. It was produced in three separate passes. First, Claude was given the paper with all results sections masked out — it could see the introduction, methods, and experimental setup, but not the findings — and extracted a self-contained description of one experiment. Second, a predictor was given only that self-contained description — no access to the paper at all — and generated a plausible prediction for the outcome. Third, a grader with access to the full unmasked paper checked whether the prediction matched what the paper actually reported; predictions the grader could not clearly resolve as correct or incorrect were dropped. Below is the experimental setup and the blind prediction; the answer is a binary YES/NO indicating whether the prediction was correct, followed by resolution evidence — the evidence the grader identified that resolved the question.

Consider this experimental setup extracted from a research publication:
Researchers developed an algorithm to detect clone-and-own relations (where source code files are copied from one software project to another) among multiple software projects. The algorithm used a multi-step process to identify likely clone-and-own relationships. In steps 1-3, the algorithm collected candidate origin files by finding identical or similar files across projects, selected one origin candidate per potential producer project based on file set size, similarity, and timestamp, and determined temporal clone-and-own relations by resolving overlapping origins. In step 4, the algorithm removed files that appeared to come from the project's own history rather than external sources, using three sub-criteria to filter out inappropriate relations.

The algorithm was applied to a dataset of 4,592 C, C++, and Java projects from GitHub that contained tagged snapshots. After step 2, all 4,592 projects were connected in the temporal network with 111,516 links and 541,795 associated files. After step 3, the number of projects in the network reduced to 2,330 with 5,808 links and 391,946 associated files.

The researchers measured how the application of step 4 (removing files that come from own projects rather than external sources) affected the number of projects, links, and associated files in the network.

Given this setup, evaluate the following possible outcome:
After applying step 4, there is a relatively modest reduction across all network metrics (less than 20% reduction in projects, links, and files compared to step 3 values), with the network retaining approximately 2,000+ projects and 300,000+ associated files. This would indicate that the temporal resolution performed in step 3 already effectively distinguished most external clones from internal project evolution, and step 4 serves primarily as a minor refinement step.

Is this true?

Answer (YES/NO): NO